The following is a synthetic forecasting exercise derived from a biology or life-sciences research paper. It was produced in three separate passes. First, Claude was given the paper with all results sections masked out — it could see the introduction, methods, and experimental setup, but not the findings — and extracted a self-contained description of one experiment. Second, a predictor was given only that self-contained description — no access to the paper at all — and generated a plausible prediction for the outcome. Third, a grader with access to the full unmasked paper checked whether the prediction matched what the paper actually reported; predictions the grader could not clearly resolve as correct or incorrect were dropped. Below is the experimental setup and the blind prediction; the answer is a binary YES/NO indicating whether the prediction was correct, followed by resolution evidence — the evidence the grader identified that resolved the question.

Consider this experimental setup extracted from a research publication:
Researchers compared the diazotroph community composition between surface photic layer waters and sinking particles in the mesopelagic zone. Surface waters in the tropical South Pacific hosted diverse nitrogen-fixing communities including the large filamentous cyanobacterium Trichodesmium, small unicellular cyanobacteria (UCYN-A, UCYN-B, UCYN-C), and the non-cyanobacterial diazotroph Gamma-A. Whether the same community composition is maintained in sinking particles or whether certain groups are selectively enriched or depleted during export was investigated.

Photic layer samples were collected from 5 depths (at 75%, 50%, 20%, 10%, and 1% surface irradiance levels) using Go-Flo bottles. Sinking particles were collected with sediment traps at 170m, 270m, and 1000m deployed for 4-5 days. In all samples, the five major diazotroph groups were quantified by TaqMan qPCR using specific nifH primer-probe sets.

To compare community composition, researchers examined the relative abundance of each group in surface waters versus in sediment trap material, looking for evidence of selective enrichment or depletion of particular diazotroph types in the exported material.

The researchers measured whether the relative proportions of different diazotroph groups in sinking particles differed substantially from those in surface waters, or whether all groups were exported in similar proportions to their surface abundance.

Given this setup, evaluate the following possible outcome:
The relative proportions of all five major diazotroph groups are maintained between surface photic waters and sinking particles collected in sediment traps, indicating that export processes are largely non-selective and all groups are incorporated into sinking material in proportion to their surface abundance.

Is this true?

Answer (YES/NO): NO